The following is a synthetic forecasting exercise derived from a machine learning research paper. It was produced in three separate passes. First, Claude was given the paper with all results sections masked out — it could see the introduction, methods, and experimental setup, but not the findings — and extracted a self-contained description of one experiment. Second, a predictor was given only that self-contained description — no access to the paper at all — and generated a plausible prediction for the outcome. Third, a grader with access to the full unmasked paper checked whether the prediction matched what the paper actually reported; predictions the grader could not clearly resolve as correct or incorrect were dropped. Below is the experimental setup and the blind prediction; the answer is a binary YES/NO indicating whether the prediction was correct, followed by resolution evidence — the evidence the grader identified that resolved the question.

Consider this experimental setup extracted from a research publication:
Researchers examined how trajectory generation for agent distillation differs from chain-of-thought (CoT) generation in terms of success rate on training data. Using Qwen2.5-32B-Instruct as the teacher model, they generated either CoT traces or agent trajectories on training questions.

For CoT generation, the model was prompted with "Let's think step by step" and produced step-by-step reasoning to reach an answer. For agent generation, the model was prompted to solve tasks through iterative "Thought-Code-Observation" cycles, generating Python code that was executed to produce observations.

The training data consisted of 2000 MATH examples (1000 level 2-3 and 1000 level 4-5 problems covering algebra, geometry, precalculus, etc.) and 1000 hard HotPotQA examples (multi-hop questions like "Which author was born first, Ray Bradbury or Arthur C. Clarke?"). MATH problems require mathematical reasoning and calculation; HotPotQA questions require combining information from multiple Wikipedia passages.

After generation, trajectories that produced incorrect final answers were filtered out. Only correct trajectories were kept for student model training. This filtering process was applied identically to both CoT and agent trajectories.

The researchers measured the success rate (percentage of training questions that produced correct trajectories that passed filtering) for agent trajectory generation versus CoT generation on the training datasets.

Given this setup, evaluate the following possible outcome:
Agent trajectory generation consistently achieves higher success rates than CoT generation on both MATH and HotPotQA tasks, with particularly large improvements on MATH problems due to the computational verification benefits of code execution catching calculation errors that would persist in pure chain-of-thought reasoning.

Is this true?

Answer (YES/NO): NO